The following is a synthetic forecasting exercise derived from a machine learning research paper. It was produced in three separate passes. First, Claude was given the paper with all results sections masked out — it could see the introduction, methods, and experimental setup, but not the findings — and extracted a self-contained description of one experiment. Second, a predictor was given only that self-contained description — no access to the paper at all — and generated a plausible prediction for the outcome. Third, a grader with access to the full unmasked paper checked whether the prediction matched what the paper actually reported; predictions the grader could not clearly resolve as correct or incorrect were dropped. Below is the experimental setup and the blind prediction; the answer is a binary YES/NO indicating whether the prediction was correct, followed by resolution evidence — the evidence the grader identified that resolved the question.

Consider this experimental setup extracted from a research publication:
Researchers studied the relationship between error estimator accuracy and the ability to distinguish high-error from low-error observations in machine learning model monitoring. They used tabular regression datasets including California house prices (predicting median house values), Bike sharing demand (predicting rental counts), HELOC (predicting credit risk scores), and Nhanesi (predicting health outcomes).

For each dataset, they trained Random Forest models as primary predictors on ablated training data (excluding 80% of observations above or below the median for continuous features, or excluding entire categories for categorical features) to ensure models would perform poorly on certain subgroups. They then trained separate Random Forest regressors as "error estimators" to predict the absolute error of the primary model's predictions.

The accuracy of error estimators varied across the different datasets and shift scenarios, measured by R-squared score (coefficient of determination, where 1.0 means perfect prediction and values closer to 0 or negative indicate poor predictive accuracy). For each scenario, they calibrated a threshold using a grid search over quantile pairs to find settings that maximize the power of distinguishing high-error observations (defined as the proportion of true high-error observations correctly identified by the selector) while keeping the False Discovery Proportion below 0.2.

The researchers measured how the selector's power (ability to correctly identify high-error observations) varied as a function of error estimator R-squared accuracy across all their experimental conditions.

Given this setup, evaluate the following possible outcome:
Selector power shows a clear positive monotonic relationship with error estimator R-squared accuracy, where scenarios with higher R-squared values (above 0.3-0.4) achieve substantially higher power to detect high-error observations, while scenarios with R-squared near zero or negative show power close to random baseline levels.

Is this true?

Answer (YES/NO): NO